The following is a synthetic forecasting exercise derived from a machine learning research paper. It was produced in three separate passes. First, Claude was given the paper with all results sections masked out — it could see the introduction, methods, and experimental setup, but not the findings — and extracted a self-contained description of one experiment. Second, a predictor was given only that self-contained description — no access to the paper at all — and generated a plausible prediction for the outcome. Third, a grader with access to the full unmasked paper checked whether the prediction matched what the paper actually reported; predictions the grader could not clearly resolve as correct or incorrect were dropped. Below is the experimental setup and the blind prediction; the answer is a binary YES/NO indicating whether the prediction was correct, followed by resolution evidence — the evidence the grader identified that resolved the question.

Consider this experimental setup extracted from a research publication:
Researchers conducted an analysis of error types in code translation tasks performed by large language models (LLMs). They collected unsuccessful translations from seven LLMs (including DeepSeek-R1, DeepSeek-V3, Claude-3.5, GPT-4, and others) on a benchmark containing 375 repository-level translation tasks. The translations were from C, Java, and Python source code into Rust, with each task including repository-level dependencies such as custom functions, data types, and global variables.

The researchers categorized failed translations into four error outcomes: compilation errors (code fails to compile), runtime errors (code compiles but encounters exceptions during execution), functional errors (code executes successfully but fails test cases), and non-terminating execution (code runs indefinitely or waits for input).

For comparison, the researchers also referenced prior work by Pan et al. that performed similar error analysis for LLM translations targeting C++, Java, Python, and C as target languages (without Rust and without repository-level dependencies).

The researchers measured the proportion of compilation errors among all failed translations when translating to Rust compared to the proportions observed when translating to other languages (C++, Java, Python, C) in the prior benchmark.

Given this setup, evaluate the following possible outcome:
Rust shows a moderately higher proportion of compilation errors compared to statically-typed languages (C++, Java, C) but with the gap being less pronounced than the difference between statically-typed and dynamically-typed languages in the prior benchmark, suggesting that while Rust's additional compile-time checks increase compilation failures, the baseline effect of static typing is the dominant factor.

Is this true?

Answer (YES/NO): NO